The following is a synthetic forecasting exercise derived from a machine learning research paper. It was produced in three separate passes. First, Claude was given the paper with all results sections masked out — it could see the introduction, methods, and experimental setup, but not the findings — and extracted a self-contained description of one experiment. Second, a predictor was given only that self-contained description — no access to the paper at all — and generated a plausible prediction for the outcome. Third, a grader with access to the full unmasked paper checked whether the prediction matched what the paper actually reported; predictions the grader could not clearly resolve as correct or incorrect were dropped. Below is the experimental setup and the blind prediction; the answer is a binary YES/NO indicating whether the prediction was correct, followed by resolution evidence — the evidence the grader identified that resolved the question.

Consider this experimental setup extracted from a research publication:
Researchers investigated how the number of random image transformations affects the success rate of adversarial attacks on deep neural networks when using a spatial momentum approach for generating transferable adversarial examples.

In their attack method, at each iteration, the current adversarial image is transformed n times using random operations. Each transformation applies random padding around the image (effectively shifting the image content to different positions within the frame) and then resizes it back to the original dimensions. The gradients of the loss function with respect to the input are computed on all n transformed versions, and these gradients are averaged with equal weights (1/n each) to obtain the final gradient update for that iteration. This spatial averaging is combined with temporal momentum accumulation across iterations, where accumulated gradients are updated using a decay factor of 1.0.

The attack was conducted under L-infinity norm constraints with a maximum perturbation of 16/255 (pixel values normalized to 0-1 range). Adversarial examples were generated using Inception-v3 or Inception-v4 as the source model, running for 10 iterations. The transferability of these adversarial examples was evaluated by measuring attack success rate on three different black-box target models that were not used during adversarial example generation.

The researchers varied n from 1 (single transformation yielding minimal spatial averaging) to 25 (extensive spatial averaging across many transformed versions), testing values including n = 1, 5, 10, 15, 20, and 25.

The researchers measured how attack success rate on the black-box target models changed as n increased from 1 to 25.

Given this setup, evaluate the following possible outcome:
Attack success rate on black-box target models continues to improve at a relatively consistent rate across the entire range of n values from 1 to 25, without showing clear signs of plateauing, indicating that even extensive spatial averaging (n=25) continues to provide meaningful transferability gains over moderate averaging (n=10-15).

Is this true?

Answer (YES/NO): NO